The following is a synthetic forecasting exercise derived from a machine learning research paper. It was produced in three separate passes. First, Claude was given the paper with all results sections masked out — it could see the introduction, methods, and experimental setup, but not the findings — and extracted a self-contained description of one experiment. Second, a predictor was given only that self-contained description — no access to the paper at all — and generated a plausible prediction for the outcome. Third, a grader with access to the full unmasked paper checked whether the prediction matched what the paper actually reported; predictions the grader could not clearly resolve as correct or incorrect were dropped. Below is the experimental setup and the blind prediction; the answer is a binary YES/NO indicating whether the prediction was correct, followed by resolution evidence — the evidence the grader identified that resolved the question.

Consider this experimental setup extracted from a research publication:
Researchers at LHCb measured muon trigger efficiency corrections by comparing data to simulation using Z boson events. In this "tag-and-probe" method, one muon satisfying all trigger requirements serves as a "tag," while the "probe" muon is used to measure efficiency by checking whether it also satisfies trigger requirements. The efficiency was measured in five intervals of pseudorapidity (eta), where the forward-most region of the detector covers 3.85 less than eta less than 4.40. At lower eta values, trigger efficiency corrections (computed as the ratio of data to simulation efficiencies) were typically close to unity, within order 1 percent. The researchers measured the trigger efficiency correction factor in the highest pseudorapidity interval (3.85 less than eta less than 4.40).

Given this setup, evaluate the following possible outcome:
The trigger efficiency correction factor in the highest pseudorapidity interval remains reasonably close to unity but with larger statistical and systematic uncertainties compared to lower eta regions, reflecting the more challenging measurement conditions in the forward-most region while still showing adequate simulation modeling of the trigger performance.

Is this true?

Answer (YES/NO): NO